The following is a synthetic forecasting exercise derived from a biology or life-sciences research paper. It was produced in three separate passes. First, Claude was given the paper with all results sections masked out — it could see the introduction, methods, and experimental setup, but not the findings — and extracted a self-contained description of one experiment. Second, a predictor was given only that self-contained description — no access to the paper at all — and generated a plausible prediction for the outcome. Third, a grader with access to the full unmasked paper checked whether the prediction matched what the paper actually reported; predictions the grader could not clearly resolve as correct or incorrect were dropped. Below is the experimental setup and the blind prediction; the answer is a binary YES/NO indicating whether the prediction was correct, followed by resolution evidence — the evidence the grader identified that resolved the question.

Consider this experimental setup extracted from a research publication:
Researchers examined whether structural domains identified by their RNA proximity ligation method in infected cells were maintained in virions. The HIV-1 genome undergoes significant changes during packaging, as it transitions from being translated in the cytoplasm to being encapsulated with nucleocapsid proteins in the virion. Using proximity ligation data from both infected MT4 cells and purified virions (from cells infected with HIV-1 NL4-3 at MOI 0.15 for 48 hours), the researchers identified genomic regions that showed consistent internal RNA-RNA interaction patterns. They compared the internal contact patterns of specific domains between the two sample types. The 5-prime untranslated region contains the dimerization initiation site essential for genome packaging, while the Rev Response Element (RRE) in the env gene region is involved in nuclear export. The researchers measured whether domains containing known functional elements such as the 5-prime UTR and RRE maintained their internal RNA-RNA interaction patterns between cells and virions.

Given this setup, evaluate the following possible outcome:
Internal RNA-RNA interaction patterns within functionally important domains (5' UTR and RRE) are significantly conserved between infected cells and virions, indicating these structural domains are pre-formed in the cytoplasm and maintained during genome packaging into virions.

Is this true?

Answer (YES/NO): YES